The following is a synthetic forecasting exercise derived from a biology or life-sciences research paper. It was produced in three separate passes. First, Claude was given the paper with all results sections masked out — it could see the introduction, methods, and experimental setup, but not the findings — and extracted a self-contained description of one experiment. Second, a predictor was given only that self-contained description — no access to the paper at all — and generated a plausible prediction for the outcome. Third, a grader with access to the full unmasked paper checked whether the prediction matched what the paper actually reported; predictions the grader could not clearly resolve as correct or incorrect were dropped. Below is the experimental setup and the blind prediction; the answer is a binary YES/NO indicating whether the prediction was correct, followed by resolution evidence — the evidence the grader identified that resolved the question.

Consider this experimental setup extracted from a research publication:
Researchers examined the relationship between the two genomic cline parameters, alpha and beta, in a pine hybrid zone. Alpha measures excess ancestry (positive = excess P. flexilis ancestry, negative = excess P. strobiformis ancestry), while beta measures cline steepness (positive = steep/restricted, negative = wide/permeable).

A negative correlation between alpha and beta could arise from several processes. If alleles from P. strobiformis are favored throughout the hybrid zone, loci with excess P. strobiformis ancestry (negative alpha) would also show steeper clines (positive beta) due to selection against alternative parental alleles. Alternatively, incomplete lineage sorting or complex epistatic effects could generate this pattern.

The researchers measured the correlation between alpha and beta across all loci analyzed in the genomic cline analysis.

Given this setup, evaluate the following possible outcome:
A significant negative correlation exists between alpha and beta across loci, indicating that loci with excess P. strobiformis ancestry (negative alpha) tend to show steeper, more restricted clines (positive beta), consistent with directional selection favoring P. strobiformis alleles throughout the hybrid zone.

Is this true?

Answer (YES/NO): YES